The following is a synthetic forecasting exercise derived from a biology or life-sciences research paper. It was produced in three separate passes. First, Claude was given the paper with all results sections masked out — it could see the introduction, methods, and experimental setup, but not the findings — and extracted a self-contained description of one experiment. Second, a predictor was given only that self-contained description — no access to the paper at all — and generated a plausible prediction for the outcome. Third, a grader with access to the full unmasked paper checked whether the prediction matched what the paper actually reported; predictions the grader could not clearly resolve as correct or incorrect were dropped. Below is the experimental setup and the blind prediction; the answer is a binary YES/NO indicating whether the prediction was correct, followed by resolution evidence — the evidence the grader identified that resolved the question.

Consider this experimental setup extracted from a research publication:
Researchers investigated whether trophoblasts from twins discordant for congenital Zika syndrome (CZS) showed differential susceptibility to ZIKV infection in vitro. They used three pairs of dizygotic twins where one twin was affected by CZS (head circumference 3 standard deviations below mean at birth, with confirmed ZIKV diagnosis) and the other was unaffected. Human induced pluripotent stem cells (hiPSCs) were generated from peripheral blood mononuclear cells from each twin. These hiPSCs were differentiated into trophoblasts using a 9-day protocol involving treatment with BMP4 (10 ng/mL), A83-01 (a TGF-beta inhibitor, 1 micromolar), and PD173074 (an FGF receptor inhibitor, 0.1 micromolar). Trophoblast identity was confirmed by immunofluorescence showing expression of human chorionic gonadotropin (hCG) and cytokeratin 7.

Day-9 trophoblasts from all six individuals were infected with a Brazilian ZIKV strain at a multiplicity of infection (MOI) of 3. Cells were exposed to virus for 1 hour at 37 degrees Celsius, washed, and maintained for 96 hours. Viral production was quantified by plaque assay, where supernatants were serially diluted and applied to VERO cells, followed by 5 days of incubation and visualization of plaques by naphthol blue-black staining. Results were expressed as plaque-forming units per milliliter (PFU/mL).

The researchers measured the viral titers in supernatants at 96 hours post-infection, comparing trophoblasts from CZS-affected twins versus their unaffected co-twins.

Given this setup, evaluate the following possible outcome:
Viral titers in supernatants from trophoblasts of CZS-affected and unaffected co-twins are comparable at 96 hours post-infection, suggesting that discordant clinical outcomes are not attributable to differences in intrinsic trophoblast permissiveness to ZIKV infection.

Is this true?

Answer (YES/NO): NO